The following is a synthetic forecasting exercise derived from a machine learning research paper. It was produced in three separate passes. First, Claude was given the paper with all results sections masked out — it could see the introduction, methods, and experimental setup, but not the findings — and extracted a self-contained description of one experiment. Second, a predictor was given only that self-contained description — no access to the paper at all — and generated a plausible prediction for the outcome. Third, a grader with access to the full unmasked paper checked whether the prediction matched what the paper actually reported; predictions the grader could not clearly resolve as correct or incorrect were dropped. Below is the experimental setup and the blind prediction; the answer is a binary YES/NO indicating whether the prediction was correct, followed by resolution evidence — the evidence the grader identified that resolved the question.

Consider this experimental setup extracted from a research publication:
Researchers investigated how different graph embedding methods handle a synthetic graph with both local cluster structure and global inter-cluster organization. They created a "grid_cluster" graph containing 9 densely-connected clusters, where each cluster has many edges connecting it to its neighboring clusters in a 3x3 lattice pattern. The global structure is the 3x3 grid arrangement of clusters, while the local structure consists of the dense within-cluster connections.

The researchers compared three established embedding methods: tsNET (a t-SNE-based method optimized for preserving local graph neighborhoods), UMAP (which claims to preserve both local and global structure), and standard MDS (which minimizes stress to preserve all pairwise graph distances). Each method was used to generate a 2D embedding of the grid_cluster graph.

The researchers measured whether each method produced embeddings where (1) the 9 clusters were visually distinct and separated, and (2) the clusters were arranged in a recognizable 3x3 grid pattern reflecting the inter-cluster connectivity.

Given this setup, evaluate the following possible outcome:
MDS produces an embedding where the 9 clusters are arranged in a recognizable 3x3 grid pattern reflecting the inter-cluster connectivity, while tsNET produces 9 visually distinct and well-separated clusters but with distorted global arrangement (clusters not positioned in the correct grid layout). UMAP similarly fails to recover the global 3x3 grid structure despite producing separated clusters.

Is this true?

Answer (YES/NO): NO